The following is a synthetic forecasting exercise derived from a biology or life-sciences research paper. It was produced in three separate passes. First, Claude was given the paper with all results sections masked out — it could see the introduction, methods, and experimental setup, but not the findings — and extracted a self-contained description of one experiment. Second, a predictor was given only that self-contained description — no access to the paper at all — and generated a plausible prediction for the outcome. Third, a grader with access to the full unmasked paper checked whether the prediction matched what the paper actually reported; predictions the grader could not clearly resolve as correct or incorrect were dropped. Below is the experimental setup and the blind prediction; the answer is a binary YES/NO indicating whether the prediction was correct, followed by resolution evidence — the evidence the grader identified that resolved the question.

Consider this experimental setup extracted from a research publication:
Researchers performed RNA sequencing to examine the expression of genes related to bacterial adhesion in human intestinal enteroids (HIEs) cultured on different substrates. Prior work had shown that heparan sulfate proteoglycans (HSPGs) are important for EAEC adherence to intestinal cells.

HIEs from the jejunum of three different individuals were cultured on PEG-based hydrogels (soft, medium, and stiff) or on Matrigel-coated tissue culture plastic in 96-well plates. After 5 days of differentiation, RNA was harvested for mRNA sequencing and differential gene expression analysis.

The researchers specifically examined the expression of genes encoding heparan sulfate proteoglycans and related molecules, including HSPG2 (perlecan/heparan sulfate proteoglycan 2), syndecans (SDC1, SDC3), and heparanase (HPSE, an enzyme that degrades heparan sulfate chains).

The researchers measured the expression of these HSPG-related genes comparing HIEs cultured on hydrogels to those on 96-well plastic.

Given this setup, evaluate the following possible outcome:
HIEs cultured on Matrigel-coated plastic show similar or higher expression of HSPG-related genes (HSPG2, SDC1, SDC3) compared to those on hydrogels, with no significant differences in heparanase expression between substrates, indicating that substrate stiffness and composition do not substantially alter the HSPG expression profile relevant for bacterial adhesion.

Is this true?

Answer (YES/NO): NO